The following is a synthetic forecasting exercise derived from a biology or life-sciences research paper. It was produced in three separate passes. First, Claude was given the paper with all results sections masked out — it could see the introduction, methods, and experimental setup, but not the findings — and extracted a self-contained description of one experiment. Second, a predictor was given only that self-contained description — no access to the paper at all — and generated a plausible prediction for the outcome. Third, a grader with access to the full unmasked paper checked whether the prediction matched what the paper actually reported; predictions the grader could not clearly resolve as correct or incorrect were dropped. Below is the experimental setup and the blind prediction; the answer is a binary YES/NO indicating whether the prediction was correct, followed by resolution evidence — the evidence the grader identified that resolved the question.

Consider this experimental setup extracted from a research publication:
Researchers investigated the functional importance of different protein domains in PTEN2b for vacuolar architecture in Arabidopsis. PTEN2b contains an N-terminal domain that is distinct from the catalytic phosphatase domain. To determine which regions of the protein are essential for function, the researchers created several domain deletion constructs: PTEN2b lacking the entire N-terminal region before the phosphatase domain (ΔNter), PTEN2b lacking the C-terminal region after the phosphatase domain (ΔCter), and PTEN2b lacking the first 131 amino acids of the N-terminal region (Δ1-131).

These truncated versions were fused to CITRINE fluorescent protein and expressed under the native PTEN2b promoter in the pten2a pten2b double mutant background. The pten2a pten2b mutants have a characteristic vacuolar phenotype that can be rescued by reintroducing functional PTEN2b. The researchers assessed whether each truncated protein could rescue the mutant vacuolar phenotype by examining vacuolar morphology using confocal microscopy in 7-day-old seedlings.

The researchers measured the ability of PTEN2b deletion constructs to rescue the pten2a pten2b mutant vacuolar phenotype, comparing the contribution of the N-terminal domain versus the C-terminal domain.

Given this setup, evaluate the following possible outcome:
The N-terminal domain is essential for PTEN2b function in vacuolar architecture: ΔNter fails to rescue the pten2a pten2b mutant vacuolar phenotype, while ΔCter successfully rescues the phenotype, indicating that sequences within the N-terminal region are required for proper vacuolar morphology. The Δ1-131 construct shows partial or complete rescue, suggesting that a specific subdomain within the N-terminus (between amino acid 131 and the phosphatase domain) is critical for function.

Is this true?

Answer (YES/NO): NO